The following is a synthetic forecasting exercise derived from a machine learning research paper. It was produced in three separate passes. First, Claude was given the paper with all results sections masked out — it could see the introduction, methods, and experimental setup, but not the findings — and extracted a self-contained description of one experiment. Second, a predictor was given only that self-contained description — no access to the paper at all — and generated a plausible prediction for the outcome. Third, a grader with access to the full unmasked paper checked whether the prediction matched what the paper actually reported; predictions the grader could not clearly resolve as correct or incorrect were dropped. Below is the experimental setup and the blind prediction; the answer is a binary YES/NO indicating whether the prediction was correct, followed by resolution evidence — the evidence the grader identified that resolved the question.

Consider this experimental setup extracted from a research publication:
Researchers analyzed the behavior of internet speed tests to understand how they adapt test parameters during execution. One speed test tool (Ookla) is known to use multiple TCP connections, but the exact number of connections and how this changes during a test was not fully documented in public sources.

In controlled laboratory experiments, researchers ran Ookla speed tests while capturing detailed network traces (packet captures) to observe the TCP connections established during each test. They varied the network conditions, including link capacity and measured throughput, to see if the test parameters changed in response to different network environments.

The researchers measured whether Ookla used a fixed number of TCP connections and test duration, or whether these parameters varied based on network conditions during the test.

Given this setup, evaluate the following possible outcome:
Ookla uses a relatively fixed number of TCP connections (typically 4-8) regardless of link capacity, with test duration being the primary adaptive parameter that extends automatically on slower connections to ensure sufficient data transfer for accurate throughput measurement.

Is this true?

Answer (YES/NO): NO